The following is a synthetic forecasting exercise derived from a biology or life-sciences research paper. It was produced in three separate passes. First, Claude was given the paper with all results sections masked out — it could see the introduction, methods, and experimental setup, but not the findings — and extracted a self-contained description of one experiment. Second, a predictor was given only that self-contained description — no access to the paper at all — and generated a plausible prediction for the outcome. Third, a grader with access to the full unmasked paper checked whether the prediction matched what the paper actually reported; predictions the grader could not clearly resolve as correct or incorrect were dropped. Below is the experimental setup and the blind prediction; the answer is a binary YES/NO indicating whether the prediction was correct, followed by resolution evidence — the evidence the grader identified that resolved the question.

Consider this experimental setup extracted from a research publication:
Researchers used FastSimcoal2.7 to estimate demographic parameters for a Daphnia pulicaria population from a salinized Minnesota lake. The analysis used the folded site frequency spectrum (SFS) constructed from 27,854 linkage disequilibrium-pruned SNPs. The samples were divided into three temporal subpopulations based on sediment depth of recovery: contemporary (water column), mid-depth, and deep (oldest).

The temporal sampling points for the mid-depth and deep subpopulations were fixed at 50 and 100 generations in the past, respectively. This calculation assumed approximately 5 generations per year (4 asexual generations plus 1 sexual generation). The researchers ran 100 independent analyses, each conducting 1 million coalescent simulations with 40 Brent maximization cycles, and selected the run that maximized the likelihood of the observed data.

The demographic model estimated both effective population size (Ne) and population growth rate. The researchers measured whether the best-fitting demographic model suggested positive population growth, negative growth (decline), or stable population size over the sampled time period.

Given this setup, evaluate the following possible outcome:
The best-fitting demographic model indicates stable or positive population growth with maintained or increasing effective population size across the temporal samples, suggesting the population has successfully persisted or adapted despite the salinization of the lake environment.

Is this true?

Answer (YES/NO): NO